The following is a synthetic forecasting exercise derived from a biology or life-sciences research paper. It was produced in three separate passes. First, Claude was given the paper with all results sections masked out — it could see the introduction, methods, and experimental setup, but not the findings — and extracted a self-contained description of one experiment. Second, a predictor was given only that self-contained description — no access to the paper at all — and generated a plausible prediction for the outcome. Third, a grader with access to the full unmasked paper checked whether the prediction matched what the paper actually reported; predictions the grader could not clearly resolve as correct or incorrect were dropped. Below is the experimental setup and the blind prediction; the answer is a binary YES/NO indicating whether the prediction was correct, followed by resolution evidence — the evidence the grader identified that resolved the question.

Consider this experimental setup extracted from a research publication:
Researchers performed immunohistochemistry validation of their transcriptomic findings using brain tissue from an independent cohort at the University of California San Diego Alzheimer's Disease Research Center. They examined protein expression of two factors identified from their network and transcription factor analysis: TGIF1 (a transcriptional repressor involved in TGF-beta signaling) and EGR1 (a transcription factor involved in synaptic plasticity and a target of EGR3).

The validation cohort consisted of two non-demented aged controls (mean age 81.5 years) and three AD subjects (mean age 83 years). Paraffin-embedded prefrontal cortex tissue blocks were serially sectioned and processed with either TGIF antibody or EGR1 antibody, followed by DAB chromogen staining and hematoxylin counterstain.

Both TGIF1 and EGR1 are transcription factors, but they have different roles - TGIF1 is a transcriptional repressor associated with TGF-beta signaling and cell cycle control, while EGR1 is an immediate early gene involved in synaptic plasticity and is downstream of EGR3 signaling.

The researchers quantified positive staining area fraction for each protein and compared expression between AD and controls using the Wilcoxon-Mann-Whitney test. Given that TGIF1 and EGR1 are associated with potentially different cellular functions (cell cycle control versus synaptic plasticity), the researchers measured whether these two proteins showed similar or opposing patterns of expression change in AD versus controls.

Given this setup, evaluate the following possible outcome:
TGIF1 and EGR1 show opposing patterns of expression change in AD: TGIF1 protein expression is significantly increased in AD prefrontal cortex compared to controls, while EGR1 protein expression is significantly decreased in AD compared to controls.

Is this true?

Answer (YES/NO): YES